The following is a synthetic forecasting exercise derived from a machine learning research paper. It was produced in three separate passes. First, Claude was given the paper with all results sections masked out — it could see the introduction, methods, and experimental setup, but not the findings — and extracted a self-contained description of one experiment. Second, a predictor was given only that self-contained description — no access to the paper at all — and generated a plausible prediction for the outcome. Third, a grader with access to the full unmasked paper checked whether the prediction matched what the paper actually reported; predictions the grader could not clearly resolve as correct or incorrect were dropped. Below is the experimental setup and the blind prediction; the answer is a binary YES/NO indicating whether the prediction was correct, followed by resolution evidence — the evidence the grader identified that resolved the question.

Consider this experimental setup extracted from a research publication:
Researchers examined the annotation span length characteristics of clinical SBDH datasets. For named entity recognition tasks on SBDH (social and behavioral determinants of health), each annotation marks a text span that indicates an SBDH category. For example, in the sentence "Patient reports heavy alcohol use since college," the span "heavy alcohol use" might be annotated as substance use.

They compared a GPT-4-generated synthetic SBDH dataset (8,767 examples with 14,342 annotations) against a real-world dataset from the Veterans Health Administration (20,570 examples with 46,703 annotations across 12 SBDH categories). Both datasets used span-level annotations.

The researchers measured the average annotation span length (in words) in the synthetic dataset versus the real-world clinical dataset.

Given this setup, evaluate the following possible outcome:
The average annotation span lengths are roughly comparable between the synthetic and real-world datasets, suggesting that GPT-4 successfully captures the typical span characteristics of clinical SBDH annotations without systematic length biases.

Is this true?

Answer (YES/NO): NO